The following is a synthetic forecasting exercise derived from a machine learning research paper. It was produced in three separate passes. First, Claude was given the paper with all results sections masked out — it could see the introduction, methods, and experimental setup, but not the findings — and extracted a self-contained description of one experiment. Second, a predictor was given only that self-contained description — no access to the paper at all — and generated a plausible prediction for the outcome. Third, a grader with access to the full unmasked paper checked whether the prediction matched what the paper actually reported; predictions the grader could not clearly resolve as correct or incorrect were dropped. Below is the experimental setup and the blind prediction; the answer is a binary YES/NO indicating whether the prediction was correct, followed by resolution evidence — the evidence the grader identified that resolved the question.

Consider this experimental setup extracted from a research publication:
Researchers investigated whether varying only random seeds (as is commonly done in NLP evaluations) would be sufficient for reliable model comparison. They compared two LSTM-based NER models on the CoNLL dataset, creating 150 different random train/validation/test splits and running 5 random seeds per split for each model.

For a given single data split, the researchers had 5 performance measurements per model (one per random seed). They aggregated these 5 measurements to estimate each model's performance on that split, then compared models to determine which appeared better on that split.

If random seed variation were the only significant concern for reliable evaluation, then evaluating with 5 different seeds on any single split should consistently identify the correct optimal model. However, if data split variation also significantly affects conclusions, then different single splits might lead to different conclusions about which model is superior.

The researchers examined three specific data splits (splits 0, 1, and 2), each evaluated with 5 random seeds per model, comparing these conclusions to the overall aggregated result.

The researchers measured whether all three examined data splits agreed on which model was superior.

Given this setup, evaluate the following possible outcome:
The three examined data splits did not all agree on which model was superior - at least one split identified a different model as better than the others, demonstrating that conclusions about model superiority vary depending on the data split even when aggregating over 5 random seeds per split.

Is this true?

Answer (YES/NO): YES